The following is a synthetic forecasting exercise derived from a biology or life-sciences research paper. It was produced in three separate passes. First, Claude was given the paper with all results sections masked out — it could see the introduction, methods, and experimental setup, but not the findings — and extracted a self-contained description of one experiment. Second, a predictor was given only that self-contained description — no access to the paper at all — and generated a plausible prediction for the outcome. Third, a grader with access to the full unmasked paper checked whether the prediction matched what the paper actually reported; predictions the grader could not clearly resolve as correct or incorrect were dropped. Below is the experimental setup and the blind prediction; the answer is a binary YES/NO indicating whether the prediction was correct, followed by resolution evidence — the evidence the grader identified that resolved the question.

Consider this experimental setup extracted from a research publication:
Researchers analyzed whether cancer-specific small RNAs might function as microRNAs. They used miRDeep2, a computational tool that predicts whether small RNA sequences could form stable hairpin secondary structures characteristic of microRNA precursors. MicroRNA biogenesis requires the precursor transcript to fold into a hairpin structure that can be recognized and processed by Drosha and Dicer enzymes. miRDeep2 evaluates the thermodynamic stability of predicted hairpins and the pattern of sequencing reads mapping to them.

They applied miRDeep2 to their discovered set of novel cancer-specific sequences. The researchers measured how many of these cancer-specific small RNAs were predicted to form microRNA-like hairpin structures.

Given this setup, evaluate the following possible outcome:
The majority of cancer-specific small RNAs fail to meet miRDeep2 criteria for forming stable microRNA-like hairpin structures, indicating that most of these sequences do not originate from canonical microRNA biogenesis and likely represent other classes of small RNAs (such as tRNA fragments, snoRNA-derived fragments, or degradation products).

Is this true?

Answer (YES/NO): YES